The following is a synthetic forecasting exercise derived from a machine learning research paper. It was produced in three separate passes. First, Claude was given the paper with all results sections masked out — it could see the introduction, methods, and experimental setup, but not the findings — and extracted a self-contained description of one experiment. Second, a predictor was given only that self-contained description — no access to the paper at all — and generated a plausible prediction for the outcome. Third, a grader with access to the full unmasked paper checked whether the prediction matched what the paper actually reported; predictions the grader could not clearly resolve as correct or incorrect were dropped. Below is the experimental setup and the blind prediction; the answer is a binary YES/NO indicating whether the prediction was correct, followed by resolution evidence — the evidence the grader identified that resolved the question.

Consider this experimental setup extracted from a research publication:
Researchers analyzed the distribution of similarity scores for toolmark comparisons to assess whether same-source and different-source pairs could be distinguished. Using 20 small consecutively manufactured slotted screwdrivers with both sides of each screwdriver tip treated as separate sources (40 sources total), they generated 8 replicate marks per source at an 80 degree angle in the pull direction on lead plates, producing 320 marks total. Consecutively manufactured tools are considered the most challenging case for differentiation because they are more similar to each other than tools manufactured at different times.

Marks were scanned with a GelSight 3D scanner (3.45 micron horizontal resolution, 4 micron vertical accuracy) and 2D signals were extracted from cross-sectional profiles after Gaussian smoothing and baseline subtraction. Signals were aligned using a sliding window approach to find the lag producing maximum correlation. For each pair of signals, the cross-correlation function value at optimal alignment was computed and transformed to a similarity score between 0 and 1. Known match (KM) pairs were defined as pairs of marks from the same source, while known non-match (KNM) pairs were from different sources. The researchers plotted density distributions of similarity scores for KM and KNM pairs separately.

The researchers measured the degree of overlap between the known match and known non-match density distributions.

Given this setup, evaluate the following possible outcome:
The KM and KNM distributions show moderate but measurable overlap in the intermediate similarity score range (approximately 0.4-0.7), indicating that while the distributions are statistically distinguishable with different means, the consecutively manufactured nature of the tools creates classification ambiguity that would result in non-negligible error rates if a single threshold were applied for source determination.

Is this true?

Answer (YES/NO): NO